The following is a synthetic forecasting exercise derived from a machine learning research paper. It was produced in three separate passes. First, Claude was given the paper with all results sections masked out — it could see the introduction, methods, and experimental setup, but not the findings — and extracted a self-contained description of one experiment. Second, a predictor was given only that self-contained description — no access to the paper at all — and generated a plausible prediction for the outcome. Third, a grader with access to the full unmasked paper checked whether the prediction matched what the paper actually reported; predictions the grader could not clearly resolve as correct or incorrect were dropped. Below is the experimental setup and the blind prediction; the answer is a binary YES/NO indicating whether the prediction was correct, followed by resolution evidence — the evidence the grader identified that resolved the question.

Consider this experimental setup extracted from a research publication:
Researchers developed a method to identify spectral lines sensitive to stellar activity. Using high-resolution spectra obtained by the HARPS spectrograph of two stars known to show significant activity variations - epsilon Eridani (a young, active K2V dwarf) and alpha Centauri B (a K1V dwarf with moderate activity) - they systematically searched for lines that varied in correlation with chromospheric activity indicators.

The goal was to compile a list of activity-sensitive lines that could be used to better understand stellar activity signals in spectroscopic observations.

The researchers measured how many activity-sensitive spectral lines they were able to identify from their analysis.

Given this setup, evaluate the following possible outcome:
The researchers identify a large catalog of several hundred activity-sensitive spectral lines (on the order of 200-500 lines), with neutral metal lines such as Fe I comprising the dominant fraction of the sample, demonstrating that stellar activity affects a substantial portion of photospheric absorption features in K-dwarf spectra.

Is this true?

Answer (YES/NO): NO